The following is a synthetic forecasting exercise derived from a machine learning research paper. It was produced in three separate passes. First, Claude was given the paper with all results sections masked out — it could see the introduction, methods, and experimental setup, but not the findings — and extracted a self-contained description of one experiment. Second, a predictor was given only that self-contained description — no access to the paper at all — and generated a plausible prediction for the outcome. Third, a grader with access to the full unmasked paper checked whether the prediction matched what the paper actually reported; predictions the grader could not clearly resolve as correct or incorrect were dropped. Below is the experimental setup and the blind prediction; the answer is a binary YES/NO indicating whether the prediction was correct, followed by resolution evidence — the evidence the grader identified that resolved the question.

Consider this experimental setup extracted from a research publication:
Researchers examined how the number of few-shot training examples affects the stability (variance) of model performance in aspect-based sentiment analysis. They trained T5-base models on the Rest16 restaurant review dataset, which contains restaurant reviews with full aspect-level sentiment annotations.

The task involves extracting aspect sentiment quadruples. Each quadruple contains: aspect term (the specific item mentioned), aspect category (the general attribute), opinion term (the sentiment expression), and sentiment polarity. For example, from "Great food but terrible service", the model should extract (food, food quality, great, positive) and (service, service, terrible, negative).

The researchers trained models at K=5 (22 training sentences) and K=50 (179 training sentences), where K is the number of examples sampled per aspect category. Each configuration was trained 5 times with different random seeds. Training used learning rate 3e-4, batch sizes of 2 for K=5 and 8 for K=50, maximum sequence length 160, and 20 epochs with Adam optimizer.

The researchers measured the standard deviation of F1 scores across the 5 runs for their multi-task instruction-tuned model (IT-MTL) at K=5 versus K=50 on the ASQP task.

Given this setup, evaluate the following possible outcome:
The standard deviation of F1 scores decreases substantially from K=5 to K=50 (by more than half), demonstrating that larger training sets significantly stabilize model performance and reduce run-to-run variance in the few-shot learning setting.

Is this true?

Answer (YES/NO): NO